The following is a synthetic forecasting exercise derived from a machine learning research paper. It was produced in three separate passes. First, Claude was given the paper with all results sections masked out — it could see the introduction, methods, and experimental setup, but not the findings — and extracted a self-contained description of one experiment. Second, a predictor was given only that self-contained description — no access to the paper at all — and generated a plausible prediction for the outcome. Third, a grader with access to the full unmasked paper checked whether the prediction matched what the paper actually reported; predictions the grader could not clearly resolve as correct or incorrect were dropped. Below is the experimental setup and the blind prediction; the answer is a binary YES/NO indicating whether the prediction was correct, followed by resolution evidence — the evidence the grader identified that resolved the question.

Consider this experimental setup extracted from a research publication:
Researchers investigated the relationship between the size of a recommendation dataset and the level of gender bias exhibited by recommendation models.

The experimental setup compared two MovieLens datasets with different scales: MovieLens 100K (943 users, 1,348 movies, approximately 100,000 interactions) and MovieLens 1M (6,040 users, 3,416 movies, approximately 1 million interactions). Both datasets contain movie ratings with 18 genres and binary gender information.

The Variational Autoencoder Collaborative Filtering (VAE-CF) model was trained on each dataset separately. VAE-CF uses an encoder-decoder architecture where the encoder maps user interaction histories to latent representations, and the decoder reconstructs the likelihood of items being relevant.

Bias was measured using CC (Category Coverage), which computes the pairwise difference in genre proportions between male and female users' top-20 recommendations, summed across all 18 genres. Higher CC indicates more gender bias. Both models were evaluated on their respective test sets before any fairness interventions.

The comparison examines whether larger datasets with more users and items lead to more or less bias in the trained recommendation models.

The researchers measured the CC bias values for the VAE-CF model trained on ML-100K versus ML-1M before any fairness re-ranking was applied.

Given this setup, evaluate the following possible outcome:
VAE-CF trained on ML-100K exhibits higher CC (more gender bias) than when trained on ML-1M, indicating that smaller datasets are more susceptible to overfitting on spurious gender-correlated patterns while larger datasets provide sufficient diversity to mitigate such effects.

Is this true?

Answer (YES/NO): NO